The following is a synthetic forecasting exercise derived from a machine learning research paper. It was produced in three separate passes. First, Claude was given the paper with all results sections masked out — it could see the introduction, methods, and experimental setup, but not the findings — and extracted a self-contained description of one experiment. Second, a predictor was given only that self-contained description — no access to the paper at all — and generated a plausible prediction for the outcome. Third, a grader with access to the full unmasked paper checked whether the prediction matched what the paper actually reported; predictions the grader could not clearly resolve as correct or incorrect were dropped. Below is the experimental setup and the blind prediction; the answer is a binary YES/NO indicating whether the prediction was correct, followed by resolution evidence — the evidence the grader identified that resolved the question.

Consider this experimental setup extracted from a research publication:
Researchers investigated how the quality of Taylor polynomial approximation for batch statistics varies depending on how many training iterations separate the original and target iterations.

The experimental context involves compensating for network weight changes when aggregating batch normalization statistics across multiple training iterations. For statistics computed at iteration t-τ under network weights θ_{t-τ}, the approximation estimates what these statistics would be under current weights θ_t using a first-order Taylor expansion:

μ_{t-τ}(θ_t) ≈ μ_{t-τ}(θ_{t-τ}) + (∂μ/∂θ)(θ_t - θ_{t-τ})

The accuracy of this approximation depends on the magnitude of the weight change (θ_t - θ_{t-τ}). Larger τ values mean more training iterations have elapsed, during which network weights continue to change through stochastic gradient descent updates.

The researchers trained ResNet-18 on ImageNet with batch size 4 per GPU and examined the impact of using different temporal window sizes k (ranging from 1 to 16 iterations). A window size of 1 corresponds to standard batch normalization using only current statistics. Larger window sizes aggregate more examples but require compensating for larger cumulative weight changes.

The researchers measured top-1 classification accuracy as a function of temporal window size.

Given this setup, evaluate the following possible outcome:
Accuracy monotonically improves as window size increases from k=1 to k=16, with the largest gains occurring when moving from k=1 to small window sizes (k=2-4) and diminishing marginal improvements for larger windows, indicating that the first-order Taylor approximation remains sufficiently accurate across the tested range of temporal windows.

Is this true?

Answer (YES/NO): NO